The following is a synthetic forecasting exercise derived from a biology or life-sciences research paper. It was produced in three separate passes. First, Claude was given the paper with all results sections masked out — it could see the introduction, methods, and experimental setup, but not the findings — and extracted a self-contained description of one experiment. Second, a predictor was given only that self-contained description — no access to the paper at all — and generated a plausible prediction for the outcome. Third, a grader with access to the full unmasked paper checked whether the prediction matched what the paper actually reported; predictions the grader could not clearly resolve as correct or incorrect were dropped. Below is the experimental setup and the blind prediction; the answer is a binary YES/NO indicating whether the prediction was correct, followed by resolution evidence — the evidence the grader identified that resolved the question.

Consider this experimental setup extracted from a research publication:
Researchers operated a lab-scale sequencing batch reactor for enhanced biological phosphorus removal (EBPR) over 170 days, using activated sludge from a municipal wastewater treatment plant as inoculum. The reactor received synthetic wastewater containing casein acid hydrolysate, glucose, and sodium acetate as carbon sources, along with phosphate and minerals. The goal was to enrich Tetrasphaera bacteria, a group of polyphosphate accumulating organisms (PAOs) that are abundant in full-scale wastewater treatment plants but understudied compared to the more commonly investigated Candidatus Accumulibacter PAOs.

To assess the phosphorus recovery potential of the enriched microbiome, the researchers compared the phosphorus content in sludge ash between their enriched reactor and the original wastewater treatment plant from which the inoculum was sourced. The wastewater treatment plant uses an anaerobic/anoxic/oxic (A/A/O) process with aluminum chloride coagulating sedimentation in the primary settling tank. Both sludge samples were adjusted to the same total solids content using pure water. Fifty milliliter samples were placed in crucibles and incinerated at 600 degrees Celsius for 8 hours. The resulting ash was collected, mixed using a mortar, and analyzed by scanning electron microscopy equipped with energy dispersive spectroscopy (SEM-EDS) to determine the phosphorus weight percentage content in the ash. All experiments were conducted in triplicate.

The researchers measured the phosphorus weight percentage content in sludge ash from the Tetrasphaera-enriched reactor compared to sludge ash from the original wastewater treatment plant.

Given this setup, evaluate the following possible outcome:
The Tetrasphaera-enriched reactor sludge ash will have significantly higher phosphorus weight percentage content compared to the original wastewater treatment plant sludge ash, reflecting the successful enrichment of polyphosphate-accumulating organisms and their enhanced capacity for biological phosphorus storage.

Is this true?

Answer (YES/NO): YES